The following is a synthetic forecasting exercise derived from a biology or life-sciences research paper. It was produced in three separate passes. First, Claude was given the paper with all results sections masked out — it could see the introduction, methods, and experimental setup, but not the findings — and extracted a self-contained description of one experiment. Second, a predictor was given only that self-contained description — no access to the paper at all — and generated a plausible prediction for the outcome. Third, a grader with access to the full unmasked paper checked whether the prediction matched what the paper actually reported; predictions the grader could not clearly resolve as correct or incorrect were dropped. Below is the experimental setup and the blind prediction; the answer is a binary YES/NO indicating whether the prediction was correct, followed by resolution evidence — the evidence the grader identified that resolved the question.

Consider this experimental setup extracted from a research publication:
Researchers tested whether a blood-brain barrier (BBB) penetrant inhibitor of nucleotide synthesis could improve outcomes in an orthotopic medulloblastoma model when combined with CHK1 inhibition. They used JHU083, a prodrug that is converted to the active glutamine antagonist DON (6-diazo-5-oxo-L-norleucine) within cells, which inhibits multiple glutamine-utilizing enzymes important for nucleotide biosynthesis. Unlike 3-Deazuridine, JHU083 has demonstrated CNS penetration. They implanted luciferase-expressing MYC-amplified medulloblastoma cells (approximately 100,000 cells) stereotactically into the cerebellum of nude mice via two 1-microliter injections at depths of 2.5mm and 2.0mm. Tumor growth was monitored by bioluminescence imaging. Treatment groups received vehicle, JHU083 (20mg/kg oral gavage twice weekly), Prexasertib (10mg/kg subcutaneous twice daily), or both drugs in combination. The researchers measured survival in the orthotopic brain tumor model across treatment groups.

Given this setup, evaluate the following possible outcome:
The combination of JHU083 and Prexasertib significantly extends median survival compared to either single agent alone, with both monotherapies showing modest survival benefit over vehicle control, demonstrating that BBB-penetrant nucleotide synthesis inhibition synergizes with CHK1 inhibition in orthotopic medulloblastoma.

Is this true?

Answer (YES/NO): NO